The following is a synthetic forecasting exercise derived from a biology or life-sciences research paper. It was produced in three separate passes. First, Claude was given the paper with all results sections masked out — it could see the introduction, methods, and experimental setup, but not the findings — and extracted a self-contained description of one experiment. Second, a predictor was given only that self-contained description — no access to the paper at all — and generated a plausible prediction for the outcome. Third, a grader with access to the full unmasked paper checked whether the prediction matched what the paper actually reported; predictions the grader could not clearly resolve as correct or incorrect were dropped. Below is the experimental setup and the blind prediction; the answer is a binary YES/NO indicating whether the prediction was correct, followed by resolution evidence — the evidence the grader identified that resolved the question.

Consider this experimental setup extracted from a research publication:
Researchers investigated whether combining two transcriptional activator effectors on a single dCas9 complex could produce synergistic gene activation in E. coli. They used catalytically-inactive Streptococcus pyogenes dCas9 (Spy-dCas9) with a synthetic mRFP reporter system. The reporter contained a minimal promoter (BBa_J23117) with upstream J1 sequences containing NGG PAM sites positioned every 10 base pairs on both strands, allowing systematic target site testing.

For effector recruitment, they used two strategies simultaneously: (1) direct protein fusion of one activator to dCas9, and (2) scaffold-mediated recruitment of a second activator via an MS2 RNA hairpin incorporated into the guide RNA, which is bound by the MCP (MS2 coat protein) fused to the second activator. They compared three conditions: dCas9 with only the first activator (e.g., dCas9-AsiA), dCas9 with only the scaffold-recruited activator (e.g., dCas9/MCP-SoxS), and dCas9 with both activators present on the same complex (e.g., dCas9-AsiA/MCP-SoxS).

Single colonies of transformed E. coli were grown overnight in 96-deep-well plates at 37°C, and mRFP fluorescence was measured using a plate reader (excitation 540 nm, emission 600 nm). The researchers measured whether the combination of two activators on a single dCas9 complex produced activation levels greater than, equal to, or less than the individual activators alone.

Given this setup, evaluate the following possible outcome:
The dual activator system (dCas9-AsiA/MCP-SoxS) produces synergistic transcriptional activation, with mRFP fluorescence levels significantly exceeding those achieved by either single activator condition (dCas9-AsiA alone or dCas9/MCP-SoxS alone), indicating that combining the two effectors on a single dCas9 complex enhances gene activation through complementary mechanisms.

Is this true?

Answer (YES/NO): NO